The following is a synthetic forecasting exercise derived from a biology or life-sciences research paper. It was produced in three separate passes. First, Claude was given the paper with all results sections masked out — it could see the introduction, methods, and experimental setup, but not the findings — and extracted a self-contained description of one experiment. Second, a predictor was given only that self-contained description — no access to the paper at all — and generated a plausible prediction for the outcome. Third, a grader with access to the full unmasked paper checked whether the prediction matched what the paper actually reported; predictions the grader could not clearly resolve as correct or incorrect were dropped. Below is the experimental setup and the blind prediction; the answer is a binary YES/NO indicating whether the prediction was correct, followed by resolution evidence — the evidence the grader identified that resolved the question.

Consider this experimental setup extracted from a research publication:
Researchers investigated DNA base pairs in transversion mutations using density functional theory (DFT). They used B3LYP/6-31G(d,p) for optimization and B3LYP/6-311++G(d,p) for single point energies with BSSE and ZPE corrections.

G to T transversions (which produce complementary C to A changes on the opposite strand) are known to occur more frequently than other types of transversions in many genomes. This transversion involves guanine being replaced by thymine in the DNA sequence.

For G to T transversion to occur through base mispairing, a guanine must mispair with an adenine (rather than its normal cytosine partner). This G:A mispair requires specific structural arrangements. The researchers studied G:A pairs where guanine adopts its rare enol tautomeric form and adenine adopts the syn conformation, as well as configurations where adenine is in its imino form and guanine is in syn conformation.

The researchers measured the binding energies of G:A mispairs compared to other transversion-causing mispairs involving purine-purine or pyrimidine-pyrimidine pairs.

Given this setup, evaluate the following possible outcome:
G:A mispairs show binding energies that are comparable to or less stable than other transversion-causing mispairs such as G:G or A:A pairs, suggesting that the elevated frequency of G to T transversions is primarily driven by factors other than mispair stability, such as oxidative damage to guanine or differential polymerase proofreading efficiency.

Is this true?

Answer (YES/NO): YES